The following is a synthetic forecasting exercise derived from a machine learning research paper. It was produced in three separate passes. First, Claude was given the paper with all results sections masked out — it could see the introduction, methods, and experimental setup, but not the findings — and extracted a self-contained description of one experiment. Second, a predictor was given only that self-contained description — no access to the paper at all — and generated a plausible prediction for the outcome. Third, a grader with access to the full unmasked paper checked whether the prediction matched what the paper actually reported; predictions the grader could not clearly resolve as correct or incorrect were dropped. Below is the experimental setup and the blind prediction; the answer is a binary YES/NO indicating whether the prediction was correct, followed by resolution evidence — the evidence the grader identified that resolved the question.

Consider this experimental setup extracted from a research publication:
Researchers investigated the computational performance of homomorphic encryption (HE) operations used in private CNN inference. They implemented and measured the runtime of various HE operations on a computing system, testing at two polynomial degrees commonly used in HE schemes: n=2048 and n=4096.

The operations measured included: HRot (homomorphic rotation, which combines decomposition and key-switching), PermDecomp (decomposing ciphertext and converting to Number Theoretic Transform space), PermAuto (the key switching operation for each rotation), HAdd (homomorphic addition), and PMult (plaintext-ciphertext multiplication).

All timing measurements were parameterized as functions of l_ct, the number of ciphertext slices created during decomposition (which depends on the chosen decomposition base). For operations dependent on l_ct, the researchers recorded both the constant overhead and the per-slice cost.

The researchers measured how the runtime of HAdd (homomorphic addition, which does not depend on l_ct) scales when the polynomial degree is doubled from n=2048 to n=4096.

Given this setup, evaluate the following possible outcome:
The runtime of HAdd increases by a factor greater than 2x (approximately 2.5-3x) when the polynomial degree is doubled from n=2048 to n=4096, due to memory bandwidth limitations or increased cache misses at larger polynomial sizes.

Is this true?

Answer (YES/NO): NO